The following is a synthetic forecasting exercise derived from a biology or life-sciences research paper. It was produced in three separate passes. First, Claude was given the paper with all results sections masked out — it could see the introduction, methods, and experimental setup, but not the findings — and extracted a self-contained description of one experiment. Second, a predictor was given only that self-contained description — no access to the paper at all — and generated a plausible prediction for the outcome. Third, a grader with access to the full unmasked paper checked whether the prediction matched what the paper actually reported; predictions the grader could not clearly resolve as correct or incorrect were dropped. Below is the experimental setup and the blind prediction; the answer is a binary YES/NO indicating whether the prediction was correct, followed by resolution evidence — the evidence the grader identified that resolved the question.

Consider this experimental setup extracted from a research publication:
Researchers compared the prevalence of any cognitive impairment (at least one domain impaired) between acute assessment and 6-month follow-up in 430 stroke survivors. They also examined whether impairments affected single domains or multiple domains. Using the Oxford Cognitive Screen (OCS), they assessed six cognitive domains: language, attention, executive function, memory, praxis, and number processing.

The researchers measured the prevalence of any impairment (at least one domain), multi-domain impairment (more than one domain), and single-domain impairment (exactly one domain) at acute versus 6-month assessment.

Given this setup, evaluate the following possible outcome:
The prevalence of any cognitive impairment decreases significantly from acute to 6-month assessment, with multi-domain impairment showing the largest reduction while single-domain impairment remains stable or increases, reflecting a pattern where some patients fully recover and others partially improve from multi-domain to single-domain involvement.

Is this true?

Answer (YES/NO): NO